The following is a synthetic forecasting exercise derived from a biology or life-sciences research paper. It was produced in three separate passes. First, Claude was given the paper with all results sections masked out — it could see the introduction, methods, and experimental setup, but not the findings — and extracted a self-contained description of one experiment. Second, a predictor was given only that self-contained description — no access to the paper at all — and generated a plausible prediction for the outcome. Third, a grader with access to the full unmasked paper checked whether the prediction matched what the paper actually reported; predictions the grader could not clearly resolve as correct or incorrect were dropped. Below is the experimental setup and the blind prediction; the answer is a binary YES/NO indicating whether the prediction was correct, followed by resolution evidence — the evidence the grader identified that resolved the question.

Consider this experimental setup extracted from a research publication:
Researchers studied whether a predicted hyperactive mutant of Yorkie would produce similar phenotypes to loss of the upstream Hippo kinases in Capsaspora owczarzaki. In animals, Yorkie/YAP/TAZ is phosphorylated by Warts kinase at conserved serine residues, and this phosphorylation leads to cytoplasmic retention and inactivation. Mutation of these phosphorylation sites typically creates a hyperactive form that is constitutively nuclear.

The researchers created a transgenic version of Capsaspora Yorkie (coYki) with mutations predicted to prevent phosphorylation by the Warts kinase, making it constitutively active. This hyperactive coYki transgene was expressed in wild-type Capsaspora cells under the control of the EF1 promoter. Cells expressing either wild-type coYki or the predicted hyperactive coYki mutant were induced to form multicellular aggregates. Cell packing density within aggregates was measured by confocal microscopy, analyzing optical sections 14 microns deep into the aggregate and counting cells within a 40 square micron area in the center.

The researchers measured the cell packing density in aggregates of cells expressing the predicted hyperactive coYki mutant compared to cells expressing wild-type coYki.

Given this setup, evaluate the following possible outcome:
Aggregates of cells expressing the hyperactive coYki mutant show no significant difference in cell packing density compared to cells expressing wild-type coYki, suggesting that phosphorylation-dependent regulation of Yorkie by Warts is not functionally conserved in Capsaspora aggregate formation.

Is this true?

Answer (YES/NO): NO